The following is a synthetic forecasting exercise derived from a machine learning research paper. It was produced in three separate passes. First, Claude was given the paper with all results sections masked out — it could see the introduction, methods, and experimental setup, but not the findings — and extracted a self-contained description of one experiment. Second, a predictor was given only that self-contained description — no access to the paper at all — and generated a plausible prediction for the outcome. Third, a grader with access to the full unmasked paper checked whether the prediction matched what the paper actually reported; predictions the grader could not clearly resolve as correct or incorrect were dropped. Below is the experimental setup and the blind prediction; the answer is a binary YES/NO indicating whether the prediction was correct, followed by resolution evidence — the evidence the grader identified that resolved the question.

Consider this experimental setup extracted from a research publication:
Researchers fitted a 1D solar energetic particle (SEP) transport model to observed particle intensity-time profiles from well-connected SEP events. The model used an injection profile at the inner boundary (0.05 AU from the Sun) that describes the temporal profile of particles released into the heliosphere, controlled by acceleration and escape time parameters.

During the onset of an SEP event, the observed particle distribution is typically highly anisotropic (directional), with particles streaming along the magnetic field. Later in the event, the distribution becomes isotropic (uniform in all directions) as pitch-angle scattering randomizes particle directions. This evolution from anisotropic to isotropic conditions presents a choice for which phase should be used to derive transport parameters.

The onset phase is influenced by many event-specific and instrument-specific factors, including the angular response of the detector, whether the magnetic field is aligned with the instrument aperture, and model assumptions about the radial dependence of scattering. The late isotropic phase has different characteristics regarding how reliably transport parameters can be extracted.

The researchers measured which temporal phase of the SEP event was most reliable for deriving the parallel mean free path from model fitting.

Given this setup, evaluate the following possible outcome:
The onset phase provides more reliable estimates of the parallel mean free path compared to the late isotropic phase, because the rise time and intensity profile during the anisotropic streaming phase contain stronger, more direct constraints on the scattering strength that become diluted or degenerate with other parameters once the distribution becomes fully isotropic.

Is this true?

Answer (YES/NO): NO